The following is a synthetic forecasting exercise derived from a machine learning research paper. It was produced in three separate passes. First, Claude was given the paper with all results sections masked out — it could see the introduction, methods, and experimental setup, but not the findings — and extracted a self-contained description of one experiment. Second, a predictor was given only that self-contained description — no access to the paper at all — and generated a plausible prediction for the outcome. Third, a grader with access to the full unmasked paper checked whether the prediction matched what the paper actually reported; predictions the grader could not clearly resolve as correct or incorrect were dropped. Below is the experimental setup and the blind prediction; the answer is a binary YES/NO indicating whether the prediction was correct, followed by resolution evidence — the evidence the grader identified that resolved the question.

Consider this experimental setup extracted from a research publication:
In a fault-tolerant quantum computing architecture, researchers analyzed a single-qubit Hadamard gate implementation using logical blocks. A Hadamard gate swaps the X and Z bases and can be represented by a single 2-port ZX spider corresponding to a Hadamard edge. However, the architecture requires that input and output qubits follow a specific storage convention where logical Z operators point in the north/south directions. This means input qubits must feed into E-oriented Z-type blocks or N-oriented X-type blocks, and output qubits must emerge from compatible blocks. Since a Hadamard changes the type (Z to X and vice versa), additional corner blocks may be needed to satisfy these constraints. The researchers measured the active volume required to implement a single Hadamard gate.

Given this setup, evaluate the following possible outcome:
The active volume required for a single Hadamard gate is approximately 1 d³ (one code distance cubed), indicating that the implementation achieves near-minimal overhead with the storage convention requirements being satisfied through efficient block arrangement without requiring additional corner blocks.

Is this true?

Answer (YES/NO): NO